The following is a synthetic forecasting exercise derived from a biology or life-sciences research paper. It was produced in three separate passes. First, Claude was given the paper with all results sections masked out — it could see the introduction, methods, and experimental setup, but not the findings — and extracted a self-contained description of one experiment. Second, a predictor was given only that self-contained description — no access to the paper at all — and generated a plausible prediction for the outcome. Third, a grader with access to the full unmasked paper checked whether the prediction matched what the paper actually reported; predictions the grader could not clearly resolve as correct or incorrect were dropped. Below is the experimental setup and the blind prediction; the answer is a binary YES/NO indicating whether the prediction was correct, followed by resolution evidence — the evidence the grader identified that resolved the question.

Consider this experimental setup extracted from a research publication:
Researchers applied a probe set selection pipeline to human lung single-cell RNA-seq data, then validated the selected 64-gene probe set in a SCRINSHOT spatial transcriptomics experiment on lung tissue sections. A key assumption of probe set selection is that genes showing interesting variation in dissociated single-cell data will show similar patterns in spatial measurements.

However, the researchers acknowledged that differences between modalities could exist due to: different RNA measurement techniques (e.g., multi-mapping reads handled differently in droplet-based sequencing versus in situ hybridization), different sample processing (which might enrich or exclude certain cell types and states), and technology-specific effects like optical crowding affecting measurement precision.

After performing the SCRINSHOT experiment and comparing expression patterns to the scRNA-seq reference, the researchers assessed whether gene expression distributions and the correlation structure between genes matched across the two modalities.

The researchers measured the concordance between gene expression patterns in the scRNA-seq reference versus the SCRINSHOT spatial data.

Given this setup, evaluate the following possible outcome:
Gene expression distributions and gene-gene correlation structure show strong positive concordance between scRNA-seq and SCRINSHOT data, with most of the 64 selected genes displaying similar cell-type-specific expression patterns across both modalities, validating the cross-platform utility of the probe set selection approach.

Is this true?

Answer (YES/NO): NO